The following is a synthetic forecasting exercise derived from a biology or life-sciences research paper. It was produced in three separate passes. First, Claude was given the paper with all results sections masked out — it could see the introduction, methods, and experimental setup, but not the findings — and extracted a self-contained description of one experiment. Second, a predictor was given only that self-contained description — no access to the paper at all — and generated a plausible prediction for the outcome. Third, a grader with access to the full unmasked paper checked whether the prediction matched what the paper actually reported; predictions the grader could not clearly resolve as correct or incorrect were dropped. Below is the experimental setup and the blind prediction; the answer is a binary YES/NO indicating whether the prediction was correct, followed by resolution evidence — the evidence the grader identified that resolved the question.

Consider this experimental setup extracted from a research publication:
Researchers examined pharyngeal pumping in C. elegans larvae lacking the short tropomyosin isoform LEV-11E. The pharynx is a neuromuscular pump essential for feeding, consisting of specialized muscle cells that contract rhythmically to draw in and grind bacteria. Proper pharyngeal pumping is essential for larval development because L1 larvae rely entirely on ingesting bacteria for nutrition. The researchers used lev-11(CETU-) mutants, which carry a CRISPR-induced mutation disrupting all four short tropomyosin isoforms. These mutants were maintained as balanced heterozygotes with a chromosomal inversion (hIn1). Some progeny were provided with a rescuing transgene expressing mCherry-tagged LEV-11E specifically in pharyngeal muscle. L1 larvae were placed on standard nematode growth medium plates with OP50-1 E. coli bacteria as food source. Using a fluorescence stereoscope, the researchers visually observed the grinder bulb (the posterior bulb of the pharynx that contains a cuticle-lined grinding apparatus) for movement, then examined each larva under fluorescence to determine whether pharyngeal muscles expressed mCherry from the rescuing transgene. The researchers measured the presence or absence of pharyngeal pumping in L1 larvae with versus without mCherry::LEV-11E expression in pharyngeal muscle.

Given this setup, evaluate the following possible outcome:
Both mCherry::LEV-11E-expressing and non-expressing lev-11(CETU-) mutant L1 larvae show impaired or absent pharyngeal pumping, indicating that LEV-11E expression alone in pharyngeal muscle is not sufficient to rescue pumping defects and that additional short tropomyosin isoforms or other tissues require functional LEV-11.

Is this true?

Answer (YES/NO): NO